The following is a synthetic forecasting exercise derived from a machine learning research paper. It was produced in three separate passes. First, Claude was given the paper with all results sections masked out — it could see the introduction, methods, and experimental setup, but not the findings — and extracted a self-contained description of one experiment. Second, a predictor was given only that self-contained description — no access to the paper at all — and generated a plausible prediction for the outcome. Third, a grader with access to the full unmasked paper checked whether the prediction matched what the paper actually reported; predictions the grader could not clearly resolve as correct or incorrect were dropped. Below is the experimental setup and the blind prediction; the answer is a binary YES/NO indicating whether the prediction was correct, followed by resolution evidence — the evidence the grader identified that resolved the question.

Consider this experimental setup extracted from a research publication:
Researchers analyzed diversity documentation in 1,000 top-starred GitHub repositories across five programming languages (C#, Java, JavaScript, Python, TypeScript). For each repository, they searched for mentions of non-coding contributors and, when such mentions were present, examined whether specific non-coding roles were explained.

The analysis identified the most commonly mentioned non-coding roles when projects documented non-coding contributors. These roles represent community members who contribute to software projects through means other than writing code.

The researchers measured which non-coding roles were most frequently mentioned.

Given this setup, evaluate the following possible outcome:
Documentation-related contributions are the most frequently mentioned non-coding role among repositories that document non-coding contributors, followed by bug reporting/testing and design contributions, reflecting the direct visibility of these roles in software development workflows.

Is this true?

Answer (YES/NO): NO